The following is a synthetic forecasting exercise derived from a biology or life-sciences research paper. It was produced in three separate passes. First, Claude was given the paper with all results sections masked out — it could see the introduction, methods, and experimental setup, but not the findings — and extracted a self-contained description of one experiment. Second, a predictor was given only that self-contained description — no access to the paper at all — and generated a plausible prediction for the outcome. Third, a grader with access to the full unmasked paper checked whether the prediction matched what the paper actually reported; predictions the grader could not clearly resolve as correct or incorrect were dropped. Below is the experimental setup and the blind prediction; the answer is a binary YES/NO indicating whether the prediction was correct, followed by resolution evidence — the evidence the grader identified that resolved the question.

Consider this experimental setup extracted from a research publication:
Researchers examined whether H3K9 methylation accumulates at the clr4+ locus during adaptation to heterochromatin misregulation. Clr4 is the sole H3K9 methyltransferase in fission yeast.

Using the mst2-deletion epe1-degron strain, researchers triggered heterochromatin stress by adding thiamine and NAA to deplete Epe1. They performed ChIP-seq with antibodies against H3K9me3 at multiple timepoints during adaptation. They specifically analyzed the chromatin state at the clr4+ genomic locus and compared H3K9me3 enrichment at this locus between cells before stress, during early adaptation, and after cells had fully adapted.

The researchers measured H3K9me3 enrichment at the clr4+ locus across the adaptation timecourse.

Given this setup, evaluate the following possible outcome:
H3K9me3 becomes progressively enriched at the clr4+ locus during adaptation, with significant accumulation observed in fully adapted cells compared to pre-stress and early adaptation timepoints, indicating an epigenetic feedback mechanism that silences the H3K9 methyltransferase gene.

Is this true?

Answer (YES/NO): YES